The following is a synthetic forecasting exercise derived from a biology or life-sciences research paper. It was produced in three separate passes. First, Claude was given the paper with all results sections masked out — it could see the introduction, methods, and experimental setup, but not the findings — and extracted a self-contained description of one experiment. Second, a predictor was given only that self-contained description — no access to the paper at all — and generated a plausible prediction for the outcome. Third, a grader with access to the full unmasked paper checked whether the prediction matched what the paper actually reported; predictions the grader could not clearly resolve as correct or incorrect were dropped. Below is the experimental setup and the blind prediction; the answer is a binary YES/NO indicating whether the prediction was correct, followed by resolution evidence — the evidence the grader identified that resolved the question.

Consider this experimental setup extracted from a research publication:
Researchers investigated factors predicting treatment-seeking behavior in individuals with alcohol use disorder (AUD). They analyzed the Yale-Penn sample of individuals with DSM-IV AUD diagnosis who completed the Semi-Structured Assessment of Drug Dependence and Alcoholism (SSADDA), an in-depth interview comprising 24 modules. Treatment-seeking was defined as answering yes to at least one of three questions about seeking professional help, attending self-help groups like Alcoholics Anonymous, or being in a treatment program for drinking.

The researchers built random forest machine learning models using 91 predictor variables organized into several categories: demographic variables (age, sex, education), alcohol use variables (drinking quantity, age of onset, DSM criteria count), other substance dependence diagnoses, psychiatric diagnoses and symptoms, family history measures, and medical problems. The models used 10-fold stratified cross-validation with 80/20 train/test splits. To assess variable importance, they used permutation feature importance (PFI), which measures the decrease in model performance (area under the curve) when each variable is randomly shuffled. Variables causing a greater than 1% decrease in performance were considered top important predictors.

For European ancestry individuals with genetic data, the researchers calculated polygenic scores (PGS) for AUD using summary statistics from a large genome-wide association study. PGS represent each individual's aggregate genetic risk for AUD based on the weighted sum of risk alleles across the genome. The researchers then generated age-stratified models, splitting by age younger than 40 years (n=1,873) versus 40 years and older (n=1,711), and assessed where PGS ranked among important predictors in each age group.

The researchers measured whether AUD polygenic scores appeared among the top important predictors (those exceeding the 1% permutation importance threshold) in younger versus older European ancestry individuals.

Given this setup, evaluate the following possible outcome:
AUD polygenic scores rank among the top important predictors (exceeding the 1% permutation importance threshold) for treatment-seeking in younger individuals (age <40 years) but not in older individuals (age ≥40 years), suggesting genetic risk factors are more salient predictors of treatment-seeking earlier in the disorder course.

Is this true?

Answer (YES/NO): NO